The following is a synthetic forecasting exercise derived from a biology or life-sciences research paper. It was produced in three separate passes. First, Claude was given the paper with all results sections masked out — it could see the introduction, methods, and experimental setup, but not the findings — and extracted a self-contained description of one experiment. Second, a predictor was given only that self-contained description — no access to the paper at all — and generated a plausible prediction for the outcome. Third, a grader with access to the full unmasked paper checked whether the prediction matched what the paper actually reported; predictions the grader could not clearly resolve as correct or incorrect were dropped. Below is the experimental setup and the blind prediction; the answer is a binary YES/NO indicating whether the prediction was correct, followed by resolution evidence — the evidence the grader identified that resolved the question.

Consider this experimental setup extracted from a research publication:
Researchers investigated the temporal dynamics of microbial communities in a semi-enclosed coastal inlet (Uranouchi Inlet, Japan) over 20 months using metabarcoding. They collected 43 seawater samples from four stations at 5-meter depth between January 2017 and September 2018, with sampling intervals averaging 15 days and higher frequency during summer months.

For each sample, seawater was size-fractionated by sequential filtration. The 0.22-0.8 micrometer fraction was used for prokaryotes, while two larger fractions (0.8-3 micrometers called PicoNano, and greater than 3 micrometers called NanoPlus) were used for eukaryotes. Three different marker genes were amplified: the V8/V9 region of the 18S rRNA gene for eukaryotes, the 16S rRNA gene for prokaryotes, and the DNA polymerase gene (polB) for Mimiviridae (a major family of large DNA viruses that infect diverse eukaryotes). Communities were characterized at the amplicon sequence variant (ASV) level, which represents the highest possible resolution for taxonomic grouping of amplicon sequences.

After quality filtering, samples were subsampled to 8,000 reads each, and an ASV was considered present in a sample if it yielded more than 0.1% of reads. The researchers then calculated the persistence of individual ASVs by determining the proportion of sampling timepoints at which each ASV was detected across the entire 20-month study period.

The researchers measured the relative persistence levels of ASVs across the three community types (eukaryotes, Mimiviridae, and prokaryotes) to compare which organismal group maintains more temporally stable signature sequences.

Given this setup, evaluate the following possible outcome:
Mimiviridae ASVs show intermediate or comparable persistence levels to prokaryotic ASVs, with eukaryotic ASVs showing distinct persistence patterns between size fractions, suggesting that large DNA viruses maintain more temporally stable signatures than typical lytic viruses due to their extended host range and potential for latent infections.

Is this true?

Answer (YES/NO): NO